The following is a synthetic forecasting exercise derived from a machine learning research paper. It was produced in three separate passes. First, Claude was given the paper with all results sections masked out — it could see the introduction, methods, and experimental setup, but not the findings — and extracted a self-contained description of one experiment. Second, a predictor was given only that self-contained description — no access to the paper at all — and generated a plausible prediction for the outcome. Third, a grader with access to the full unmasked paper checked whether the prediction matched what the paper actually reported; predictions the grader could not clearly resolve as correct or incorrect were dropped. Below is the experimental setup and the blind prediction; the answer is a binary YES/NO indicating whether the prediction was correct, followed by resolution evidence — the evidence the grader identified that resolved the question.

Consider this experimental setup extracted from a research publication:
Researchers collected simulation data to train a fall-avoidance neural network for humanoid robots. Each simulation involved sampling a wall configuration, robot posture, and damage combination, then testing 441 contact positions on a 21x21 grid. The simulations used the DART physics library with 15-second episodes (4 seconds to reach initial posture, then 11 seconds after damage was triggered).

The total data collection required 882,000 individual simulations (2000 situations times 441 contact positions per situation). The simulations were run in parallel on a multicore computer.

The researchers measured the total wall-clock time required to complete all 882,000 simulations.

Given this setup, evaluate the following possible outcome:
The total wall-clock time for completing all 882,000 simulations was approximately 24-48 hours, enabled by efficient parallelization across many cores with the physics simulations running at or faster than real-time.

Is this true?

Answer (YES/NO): NO